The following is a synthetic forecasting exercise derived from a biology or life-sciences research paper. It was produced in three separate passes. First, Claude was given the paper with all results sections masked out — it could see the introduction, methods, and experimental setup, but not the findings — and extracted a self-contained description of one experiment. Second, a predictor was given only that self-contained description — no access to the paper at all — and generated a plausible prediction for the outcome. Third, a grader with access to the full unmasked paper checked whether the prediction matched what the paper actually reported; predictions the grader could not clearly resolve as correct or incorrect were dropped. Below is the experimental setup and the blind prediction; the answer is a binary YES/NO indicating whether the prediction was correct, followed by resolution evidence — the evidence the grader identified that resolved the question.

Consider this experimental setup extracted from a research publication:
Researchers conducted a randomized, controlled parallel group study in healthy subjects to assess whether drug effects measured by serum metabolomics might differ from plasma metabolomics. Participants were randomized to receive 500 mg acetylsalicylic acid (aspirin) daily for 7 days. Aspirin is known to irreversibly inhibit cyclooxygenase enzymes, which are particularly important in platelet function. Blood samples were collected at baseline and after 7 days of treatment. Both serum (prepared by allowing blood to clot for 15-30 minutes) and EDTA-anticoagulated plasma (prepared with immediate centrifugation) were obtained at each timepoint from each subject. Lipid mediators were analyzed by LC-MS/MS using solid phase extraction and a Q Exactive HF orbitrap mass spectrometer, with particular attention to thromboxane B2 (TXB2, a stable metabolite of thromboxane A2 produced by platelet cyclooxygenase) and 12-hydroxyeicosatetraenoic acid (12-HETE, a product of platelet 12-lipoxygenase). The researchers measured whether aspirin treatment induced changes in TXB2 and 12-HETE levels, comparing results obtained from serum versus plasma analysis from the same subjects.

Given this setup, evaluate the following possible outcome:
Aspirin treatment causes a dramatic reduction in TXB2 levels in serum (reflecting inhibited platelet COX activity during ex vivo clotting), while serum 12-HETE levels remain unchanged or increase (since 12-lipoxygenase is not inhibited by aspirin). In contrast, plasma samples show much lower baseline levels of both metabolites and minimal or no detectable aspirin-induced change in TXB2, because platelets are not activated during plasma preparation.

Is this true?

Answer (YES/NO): NO